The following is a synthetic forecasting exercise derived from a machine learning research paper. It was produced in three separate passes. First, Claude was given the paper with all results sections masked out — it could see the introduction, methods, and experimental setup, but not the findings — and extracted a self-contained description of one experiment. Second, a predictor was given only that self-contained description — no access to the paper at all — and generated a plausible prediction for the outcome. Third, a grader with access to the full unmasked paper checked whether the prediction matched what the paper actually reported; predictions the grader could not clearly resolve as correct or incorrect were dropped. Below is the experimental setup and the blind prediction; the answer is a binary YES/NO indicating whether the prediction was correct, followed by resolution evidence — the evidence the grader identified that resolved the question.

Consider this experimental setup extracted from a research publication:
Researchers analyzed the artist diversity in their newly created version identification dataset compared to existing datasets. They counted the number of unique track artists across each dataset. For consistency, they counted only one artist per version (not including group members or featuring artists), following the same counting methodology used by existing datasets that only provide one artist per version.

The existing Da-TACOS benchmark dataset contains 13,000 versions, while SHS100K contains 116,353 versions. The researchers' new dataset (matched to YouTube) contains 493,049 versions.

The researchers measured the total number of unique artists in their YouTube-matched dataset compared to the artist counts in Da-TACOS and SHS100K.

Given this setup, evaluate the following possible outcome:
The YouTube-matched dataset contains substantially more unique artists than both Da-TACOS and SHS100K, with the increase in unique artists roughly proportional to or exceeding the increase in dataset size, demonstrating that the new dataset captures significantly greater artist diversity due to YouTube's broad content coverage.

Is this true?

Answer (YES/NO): NO